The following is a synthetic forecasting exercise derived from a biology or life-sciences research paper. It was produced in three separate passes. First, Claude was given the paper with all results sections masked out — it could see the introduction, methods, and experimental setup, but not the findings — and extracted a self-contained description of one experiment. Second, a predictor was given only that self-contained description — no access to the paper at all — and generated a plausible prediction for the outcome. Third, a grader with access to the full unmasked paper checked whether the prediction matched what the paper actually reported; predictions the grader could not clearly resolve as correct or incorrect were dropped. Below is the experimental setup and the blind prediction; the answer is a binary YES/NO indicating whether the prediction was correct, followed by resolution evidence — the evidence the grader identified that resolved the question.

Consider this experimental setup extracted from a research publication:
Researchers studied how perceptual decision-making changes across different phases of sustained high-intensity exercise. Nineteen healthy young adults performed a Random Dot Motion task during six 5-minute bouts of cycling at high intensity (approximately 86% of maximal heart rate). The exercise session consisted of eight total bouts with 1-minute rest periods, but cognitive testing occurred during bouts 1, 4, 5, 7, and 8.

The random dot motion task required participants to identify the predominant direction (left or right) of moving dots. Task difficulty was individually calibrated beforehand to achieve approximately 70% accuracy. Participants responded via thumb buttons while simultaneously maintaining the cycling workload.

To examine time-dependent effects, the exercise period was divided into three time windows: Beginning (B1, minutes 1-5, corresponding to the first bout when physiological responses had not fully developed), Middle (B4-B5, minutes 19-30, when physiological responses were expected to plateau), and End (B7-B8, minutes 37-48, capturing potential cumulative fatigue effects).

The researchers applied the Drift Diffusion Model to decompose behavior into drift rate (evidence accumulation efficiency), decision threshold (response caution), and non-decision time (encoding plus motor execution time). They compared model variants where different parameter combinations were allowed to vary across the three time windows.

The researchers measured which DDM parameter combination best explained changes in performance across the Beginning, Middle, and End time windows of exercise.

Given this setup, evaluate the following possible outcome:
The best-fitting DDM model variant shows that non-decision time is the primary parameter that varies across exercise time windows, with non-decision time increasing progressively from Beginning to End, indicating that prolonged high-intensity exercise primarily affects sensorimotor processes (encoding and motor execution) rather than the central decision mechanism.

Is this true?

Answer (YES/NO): NO